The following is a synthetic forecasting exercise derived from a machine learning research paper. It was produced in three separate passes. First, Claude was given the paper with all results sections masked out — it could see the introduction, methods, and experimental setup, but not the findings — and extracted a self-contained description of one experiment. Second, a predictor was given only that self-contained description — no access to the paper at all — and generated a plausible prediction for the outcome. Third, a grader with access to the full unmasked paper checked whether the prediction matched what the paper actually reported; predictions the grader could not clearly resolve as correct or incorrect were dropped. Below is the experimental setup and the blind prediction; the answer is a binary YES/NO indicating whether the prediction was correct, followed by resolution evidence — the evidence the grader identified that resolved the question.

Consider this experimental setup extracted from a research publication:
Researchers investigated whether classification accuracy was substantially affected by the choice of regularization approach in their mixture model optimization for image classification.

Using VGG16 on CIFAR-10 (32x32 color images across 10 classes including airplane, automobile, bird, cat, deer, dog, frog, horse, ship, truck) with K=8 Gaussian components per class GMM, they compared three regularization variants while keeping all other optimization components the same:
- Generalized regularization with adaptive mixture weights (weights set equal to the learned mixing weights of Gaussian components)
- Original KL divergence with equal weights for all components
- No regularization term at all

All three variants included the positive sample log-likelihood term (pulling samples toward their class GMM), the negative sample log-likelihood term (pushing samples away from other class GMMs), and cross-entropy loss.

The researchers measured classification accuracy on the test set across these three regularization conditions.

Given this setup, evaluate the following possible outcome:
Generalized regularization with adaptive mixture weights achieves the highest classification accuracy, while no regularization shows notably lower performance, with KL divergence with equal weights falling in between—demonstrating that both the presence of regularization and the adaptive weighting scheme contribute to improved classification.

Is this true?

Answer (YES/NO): NO